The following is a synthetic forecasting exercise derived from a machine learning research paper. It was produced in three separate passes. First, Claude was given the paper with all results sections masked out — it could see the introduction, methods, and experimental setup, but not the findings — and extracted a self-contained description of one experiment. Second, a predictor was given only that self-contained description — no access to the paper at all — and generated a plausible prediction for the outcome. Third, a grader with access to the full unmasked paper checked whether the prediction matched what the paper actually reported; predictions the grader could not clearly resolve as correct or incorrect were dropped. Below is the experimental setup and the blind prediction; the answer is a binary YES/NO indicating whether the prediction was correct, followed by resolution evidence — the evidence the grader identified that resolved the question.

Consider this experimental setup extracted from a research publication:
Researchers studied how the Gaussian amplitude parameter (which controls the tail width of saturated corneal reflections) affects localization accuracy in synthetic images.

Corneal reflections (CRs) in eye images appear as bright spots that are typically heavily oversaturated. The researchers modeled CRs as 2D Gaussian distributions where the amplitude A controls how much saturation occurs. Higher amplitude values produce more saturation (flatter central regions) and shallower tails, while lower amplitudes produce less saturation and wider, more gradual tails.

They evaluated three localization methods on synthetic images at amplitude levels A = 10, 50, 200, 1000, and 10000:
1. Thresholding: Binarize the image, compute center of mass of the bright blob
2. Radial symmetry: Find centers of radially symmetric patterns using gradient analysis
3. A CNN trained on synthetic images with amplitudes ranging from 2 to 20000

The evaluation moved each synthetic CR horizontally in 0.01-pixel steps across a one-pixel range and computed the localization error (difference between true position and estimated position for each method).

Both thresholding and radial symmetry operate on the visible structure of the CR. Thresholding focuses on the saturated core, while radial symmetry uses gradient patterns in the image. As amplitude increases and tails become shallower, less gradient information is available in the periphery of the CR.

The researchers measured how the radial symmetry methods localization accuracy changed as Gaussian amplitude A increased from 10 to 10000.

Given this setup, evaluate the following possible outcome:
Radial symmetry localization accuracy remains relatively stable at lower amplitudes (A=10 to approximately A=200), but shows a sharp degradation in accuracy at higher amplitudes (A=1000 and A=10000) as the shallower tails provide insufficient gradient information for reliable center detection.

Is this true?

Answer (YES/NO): NO